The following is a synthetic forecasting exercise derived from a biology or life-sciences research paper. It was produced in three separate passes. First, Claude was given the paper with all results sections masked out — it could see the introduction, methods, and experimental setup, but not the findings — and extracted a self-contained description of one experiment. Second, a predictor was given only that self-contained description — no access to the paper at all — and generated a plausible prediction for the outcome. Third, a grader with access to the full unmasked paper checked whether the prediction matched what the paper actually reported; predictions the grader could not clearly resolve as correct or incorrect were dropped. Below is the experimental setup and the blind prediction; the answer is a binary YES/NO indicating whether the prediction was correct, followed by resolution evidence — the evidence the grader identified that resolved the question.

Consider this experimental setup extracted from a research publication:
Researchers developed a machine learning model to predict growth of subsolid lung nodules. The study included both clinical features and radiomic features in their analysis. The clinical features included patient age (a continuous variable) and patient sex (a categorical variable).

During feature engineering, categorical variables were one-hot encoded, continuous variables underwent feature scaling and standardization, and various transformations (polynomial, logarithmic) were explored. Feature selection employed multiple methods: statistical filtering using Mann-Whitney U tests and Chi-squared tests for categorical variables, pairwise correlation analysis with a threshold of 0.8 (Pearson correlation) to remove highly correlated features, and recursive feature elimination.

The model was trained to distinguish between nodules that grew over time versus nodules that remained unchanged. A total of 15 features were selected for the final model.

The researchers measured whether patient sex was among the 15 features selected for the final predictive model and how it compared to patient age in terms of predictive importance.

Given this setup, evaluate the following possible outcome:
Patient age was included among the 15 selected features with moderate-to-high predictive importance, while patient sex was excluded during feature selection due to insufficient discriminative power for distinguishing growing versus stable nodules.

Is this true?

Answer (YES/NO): YES